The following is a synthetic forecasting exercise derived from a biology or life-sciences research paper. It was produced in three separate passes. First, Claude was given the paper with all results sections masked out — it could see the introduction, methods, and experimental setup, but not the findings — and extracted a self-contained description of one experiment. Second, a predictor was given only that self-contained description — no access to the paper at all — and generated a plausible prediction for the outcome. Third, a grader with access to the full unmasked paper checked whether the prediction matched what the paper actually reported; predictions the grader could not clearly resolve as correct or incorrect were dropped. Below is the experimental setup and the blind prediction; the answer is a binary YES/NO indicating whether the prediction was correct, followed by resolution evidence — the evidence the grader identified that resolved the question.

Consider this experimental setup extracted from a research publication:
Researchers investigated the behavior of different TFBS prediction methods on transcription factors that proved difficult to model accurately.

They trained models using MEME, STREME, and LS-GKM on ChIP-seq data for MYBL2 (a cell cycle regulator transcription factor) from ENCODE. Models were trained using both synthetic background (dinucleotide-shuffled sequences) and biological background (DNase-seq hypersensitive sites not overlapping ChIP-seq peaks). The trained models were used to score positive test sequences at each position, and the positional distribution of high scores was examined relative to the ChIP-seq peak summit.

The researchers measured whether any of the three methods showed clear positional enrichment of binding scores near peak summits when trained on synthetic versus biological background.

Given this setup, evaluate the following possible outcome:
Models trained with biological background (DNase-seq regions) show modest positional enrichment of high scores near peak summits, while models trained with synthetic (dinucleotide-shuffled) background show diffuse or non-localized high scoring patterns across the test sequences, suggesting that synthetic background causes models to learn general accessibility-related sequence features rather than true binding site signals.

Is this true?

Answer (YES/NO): NO